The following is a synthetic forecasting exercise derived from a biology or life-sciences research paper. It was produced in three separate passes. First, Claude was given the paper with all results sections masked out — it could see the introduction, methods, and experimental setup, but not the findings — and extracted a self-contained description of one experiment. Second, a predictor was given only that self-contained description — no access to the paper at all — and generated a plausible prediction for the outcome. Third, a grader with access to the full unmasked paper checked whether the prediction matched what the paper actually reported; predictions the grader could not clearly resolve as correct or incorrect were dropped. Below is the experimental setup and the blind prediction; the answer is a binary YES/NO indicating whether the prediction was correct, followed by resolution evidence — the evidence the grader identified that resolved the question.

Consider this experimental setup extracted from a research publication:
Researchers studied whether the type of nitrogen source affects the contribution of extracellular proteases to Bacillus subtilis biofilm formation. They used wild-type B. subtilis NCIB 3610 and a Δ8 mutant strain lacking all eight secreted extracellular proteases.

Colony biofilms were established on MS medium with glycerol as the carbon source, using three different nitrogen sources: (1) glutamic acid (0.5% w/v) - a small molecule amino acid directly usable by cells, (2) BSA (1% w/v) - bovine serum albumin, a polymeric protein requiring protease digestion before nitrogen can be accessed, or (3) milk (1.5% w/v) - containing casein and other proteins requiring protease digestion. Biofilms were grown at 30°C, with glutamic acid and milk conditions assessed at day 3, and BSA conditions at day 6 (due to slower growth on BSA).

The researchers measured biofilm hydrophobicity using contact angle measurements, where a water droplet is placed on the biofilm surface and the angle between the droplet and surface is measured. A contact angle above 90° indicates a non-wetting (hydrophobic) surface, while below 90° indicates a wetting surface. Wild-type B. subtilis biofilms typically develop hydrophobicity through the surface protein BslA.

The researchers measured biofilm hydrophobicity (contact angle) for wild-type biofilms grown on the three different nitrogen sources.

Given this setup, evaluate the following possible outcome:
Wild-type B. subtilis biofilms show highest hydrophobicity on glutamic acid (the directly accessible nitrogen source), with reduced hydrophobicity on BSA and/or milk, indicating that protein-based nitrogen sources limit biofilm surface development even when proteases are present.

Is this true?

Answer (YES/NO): YES